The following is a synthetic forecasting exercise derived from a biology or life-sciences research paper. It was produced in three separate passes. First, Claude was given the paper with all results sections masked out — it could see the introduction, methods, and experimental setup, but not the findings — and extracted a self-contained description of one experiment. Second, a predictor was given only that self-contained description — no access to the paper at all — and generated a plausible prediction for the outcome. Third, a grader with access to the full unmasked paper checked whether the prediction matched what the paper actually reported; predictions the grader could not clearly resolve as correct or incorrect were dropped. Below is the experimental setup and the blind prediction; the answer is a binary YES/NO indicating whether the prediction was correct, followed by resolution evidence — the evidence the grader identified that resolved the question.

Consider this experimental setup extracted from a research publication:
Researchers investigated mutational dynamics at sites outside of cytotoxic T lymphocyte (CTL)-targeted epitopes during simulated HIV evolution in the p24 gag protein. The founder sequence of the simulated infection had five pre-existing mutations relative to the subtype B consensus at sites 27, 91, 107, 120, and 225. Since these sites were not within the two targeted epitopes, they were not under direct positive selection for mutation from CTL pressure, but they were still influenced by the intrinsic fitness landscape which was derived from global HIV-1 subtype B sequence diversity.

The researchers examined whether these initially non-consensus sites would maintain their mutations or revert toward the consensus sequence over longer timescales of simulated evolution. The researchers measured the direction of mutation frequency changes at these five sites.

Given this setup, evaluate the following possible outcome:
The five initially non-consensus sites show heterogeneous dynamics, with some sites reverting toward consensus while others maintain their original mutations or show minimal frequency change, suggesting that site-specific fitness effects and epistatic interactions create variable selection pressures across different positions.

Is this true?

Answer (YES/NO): NO